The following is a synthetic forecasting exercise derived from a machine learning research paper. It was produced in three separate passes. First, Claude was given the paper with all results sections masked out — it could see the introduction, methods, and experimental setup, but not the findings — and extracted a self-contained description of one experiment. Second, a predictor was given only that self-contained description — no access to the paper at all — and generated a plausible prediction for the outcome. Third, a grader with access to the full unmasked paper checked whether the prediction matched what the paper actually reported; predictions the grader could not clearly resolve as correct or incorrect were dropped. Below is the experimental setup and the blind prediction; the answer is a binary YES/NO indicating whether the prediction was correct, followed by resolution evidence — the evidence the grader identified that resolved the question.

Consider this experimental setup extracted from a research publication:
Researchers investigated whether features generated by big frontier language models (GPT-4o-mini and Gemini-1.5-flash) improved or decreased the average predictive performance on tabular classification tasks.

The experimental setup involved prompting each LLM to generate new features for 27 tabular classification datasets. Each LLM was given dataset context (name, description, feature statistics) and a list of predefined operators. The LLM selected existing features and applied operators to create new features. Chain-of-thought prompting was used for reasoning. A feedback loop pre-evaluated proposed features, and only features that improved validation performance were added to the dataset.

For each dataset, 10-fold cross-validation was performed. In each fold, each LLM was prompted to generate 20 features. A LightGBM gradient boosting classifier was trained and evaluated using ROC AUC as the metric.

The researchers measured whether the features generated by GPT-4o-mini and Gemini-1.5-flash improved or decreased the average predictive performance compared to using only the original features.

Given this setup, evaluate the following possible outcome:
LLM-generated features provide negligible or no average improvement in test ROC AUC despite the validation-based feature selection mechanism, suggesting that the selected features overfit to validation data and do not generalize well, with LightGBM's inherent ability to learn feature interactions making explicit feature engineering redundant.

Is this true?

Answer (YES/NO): NO